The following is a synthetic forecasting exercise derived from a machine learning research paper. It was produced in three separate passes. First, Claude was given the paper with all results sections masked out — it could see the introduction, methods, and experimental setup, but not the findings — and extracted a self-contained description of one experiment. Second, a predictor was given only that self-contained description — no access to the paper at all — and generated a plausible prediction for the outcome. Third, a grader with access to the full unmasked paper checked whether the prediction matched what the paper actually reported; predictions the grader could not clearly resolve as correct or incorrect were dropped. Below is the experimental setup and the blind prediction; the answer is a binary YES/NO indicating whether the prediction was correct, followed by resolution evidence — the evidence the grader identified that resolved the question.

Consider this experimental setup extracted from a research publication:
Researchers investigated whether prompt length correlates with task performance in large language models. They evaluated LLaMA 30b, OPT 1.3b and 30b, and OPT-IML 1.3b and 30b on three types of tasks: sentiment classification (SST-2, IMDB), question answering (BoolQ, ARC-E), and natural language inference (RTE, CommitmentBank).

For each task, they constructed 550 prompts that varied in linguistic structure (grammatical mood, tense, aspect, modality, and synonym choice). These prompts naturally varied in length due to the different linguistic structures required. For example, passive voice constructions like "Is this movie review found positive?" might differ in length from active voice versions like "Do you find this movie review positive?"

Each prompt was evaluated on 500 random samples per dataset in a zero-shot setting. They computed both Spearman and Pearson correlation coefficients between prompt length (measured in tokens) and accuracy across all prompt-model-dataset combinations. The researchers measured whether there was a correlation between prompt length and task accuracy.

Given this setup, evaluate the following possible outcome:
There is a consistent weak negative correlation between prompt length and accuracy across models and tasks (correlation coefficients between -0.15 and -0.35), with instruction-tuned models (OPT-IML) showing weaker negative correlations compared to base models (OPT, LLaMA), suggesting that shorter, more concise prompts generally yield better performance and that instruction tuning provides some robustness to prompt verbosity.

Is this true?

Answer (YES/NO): NO